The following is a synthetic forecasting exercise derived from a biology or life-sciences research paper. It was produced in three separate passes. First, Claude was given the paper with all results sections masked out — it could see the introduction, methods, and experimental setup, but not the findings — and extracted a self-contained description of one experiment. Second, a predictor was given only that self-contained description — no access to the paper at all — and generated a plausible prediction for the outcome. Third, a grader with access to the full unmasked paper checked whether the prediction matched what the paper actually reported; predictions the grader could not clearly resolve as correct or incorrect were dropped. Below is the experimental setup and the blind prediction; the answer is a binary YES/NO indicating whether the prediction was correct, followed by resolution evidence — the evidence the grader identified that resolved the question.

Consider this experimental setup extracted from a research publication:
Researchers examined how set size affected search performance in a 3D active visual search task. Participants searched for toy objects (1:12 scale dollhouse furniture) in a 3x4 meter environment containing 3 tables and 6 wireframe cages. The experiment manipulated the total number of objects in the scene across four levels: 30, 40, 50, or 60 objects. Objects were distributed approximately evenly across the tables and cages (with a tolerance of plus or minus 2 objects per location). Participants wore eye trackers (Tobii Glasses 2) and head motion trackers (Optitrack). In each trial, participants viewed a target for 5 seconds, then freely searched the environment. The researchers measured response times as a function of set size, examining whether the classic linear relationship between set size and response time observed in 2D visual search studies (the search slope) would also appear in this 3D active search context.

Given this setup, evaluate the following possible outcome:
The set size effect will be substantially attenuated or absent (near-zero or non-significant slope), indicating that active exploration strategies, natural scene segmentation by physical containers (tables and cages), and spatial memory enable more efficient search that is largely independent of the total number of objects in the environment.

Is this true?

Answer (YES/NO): NO